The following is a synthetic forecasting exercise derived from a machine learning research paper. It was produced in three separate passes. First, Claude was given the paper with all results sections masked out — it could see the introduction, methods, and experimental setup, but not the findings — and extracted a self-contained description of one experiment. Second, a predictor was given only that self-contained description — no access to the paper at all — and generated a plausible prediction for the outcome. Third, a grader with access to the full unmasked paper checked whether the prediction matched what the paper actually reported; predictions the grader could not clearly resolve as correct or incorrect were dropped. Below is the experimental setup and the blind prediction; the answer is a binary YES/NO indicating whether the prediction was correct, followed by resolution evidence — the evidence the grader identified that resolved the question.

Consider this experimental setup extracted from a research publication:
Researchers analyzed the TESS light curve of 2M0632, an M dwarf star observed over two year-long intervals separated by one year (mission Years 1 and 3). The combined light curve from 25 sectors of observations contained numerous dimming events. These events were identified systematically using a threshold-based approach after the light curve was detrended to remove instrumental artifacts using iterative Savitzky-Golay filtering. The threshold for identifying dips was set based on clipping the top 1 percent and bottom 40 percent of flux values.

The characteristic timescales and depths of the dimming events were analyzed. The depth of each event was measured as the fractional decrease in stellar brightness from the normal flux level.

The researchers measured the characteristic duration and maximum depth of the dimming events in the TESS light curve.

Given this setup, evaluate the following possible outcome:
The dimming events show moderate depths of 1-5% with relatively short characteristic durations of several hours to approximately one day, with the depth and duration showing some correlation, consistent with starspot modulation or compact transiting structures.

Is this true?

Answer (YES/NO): NO